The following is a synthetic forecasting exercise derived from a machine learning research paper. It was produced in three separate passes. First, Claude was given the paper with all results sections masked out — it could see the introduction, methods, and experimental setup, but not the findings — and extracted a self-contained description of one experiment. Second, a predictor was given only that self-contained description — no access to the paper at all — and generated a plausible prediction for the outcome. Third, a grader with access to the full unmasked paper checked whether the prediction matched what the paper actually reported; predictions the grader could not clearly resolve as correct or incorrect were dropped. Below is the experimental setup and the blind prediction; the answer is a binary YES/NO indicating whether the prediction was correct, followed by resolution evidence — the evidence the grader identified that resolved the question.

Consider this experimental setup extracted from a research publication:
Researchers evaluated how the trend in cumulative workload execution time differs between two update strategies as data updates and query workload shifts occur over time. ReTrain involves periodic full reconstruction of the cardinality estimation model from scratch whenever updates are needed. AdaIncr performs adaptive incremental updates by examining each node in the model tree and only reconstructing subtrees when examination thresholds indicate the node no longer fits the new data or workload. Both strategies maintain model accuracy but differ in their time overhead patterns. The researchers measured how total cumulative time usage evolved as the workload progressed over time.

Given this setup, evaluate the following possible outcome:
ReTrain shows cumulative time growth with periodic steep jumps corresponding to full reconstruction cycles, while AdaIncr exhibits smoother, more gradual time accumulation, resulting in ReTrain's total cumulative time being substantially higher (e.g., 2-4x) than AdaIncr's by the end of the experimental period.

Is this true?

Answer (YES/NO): NO